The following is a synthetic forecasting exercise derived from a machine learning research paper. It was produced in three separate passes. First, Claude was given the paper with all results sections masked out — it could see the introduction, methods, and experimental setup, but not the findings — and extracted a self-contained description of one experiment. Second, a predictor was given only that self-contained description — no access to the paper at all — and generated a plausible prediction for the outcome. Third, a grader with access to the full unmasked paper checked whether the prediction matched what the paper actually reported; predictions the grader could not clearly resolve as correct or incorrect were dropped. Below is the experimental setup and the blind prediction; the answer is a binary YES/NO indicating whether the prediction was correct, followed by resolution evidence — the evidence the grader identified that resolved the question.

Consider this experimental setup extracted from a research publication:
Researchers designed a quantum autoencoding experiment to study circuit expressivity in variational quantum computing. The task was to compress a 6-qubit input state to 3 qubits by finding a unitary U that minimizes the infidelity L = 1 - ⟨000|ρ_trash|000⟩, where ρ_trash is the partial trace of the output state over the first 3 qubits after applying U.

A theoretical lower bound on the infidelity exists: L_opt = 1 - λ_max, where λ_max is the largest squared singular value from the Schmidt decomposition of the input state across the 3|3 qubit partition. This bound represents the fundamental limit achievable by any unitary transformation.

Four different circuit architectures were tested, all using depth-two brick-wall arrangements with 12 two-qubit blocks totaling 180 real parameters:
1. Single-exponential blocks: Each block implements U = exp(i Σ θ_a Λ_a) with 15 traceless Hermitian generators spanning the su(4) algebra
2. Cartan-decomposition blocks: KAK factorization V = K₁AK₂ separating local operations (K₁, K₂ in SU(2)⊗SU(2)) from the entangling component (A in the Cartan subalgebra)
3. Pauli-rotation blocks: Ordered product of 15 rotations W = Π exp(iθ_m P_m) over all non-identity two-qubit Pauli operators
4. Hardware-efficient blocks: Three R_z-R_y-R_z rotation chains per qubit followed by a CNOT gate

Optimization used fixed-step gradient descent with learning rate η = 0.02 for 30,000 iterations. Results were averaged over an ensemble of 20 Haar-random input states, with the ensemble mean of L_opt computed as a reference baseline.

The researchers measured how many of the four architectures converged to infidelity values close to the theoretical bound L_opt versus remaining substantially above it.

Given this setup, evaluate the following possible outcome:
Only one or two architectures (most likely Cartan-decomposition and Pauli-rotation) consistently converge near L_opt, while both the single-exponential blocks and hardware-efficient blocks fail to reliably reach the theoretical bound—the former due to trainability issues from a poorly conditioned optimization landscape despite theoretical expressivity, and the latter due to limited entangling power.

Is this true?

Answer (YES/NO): NO